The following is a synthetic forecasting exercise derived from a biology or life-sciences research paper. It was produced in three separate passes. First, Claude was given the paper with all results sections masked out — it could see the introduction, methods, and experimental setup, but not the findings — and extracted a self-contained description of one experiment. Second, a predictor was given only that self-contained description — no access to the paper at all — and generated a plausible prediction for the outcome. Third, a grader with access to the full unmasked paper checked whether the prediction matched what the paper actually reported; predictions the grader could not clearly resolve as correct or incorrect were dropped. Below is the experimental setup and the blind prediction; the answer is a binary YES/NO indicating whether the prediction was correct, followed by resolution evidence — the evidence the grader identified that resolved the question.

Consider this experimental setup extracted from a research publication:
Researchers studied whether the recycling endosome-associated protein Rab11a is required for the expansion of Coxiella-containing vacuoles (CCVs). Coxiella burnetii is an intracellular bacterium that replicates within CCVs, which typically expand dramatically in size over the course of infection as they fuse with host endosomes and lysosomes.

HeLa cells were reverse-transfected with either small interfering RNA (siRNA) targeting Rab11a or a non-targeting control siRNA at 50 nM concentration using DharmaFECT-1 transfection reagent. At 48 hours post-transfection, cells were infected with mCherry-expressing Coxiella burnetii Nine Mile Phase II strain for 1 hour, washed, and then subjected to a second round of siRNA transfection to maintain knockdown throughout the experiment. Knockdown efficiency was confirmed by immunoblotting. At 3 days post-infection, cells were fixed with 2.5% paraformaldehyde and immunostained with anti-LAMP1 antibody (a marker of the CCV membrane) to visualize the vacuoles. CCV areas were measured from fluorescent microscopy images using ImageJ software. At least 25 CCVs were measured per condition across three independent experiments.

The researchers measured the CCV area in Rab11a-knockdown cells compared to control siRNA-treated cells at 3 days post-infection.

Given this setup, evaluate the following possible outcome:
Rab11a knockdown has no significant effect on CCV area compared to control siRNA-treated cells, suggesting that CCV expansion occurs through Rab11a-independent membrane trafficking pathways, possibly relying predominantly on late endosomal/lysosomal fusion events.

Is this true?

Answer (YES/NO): NO